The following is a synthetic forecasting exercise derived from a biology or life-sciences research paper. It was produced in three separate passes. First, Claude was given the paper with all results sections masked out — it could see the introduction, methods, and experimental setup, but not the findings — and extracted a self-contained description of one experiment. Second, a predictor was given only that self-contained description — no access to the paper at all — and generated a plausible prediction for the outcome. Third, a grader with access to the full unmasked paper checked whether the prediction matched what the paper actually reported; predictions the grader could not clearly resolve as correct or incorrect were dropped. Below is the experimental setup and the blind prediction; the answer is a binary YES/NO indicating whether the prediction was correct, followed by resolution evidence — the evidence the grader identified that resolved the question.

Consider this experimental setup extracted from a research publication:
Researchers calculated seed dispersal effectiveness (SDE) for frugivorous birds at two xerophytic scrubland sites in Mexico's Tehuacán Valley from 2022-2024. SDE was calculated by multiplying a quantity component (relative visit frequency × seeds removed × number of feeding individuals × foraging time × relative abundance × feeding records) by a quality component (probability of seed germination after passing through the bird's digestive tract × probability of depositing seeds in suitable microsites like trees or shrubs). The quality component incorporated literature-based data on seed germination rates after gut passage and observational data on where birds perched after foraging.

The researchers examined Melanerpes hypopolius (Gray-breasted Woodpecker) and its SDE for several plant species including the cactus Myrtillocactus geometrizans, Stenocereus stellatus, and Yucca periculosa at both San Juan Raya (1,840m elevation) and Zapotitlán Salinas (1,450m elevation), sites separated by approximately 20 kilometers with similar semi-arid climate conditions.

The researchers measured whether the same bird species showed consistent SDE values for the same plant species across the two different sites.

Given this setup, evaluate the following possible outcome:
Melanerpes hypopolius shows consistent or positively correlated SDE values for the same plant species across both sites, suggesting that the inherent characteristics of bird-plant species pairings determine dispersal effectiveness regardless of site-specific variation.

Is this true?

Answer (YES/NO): NO